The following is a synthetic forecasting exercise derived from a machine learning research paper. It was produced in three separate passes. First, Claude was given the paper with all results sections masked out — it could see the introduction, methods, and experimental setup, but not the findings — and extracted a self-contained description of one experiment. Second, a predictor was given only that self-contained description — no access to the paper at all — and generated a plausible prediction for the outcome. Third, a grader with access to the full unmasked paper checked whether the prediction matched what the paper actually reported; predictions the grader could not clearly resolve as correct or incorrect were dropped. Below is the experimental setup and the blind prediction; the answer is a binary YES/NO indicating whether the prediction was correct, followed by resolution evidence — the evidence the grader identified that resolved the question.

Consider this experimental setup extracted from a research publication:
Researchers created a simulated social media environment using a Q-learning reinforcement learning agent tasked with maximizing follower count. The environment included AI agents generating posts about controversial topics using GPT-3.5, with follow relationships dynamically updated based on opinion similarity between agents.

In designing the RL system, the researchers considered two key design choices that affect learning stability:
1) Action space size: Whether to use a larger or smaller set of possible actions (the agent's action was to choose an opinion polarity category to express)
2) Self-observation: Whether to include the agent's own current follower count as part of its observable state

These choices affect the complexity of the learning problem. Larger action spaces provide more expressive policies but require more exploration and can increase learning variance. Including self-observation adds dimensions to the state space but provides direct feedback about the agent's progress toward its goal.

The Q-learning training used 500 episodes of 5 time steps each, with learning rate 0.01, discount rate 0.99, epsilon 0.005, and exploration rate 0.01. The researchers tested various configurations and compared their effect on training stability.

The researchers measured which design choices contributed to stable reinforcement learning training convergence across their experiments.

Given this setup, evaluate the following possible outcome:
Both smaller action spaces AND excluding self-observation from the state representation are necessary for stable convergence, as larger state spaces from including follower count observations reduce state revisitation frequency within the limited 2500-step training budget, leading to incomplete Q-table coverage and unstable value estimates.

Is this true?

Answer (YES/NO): NO